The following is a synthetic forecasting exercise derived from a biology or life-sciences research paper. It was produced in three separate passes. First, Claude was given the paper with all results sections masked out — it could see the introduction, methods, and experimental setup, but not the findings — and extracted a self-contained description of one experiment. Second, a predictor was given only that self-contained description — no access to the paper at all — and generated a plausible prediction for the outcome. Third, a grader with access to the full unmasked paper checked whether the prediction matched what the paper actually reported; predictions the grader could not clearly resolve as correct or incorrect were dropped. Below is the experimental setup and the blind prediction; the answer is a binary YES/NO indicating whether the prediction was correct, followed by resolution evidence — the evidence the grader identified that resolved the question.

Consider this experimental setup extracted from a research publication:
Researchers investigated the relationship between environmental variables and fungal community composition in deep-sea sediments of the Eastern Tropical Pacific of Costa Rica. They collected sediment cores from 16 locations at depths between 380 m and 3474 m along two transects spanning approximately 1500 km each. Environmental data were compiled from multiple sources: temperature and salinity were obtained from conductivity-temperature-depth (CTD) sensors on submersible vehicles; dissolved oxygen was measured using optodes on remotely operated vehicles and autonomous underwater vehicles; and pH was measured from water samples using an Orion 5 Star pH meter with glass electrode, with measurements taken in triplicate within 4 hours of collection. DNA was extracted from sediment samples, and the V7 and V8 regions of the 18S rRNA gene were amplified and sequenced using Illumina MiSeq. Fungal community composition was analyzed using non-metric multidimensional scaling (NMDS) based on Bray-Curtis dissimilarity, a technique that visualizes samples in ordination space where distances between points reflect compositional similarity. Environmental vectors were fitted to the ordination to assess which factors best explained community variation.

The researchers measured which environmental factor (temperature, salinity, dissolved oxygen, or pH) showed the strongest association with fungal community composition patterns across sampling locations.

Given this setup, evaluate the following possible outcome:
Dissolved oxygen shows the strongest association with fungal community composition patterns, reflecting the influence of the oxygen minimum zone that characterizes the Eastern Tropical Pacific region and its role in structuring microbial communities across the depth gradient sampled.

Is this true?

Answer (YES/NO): NO